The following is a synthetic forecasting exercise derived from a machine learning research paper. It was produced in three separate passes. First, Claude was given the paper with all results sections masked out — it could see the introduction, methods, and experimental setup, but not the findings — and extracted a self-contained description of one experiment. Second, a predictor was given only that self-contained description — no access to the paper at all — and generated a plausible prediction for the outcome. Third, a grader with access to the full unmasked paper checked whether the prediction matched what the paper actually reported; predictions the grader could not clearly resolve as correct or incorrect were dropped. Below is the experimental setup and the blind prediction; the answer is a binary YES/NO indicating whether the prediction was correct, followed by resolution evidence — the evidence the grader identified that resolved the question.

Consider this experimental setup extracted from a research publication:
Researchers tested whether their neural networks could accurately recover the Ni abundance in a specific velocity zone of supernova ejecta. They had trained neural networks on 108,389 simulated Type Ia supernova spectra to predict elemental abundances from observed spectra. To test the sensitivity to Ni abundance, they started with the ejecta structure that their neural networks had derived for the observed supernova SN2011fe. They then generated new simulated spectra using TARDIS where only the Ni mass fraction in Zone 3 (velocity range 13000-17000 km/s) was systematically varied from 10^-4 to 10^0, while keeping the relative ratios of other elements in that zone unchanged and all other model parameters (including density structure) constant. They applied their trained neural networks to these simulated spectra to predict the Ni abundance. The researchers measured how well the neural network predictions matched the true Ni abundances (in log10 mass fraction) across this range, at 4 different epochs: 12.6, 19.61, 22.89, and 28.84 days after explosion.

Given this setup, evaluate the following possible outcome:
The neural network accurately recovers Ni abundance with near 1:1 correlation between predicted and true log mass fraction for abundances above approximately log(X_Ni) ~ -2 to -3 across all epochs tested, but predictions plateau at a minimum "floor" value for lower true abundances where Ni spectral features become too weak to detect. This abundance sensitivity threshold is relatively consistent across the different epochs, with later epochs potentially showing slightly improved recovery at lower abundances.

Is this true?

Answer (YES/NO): NO